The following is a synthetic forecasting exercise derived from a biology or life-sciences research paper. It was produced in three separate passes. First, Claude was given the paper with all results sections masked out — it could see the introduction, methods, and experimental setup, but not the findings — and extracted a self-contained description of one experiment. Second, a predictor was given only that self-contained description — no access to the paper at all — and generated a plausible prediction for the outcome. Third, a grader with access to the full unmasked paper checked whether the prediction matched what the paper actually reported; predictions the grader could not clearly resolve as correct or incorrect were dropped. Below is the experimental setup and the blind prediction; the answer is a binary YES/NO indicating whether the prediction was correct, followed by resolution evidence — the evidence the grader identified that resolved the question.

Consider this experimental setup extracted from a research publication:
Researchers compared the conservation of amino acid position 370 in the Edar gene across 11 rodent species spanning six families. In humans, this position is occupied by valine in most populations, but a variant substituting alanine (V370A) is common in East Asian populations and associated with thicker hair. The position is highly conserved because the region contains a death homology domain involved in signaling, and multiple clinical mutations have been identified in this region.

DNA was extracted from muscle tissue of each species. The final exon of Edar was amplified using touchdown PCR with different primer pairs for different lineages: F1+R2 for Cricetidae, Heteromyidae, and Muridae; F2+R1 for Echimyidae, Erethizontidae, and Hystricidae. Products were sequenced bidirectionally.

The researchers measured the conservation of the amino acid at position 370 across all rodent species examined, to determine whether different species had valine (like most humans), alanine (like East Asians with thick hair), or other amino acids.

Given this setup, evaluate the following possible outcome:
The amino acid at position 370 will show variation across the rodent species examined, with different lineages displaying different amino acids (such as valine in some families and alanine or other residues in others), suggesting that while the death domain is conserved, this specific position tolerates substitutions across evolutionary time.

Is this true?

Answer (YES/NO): NO